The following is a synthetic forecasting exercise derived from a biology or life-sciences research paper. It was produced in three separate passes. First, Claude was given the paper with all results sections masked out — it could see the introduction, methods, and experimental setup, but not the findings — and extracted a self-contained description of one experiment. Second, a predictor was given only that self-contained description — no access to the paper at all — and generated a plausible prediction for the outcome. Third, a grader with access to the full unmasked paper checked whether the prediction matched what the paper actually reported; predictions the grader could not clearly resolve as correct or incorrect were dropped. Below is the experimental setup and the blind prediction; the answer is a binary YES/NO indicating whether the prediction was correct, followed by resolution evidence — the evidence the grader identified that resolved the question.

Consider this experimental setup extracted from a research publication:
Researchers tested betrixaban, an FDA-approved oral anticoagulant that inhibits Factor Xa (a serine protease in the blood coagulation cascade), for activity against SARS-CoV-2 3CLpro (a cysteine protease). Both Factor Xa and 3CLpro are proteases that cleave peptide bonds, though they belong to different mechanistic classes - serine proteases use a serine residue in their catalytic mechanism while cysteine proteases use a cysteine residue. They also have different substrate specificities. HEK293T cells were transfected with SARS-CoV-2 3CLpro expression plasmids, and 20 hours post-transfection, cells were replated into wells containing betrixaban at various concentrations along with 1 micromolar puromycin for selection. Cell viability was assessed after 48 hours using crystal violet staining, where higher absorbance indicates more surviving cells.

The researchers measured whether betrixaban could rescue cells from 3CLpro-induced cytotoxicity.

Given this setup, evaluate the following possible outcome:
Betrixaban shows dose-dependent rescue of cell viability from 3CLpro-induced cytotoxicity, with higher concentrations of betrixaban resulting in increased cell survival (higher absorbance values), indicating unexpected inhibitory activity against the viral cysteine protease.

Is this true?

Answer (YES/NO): NO